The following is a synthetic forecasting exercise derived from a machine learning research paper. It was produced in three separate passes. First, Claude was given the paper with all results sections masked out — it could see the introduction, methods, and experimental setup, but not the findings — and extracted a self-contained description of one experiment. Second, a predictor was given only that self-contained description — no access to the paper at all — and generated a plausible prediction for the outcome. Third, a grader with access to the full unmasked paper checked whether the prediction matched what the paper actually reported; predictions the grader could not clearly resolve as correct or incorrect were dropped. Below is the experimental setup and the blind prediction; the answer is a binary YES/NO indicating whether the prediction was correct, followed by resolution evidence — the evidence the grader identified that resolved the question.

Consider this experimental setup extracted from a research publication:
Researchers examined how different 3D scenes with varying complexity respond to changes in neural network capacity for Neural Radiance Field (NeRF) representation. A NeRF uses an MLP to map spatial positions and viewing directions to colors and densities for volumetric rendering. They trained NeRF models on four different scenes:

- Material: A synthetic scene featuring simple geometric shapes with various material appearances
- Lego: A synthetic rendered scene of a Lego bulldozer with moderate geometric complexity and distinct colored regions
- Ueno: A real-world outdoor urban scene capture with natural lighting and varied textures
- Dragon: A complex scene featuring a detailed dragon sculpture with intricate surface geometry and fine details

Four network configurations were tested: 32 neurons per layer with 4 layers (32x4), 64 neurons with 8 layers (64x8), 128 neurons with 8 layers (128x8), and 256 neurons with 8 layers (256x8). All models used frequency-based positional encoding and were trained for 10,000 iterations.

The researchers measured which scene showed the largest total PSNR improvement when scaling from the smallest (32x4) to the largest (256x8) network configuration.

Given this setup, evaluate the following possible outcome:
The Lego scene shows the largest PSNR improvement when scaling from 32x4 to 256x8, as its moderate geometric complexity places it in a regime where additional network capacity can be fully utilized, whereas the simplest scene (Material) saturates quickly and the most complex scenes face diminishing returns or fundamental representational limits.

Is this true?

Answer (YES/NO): NO